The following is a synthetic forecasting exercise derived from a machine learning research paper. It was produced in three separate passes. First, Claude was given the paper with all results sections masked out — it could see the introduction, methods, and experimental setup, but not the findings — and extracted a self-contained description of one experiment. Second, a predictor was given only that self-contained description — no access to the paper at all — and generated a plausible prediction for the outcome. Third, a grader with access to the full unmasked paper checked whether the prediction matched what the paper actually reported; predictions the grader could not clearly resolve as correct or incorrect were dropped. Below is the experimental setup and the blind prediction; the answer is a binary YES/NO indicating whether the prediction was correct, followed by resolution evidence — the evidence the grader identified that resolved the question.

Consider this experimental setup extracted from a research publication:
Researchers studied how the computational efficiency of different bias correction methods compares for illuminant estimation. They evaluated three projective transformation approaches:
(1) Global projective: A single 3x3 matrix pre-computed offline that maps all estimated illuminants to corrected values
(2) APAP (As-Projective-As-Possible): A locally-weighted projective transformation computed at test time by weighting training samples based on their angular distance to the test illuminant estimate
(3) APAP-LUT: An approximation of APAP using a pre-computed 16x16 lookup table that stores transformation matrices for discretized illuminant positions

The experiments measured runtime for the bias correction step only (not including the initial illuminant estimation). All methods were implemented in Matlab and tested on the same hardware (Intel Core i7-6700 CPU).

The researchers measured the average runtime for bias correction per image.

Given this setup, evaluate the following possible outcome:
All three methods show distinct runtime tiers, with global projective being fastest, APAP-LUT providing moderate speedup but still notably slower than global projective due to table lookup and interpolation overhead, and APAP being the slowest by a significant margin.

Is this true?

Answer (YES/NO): YES